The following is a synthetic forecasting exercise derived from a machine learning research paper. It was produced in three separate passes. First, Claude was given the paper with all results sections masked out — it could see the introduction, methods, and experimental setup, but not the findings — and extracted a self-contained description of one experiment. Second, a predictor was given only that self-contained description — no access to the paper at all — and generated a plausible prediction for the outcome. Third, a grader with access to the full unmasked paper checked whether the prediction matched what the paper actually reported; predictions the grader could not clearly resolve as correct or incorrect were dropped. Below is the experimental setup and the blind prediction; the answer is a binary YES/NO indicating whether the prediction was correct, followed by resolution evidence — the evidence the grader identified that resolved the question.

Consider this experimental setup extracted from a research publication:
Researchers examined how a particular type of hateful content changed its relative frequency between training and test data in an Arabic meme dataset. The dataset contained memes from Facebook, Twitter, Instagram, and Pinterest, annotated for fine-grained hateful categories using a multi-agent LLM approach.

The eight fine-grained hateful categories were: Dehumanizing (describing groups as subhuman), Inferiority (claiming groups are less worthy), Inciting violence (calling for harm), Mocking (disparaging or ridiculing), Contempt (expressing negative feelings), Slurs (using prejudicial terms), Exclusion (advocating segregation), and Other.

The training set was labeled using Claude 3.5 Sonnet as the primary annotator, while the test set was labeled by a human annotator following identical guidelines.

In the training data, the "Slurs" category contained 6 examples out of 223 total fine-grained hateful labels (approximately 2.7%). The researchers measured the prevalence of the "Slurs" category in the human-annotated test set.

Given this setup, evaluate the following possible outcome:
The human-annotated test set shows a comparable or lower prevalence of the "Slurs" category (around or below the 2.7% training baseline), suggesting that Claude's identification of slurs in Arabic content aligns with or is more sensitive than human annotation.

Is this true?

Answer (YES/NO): NO